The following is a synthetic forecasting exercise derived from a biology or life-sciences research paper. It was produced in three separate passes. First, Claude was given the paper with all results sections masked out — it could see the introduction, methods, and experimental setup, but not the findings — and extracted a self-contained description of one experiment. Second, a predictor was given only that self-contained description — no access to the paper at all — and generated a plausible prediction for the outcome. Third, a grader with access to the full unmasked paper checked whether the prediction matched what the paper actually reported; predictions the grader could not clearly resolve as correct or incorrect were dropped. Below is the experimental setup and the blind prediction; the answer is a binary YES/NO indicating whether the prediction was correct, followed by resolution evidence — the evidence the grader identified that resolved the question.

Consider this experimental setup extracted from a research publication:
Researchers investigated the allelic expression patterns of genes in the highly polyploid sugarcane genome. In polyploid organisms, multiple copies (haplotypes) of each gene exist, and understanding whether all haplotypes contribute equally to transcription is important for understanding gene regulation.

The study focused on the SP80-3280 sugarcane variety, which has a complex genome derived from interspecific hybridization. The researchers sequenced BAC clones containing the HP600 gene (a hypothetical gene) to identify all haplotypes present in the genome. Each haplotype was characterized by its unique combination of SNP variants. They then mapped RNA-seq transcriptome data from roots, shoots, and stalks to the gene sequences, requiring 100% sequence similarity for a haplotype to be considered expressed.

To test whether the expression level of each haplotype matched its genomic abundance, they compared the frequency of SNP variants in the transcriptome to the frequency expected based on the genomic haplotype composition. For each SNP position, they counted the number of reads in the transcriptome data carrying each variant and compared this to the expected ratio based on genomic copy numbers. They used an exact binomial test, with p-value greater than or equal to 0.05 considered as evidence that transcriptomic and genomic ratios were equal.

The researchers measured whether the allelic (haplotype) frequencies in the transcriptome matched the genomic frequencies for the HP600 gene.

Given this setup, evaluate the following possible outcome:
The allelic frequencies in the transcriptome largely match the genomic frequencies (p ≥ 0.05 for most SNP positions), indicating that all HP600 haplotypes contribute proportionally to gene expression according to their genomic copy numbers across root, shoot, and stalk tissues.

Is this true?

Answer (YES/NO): NO